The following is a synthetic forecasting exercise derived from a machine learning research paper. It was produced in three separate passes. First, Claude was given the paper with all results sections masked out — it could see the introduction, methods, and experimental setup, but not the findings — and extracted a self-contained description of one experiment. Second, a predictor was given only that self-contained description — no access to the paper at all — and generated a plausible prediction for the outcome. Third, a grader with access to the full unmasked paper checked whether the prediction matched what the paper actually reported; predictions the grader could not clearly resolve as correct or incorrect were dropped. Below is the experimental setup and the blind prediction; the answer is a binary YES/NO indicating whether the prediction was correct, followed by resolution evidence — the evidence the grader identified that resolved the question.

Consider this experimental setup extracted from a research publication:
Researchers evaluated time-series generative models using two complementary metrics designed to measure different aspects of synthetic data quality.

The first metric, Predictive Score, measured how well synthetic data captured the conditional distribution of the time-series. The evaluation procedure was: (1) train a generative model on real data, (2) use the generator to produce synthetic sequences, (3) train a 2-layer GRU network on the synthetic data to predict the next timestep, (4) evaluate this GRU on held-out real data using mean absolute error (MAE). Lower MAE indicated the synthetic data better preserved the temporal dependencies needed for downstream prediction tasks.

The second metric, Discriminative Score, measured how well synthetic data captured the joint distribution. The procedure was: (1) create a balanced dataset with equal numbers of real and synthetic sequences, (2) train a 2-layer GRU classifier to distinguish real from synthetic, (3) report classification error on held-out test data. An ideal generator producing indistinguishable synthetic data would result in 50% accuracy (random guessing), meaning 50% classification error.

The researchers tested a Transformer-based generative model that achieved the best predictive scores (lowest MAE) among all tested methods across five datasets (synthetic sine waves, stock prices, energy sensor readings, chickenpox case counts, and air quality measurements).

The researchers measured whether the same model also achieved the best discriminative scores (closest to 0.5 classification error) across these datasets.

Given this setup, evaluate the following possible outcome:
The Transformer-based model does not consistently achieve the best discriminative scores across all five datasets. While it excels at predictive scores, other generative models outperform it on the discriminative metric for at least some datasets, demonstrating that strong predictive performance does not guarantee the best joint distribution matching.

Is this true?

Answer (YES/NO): YES